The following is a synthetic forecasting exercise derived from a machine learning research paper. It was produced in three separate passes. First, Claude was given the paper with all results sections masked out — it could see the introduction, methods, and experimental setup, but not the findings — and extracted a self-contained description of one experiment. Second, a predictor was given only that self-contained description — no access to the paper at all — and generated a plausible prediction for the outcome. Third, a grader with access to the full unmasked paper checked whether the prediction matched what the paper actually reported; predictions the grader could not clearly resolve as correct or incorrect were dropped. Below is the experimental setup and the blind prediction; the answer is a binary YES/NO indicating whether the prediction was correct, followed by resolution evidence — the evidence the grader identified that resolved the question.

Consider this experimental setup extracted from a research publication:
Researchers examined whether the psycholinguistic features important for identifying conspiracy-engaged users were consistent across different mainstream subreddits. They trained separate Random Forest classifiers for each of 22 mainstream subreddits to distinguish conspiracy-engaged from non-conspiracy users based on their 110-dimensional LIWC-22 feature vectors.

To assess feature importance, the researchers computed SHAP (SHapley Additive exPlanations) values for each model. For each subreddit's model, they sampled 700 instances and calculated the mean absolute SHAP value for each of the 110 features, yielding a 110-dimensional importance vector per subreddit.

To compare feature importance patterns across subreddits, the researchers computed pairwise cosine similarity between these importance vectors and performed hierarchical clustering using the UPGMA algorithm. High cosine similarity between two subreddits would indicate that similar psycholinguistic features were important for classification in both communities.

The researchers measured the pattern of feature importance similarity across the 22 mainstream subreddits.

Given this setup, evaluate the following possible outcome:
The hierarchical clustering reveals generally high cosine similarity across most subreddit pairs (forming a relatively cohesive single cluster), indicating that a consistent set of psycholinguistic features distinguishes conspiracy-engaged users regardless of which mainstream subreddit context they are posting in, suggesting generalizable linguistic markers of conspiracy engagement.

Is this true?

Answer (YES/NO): NO